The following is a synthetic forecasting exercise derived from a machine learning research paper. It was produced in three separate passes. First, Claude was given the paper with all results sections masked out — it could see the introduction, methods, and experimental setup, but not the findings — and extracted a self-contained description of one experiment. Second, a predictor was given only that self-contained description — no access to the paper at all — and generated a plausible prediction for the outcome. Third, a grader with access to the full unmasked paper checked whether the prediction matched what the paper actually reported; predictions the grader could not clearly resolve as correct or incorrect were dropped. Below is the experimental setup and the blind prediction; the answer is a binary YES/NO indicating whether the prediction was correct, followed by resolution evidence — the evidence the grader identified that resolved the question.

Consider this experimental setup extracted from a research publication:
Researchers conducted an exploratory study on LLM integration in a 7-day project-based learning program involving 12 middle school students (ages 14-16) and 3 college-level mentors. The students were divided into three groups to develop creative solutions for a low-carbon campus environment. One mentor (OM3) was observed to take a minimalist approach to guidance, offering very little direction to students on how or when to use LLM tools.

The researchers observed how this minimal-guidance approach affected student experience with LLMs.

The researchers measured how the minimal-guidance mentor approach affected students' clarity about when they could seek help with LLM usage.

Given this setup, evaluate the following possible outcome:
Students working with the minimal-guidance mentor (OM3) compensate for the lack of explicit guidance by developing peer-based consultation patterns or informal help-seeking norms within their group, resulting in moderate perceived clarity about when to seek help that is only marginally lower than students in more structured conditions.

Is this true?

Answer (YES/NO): NO